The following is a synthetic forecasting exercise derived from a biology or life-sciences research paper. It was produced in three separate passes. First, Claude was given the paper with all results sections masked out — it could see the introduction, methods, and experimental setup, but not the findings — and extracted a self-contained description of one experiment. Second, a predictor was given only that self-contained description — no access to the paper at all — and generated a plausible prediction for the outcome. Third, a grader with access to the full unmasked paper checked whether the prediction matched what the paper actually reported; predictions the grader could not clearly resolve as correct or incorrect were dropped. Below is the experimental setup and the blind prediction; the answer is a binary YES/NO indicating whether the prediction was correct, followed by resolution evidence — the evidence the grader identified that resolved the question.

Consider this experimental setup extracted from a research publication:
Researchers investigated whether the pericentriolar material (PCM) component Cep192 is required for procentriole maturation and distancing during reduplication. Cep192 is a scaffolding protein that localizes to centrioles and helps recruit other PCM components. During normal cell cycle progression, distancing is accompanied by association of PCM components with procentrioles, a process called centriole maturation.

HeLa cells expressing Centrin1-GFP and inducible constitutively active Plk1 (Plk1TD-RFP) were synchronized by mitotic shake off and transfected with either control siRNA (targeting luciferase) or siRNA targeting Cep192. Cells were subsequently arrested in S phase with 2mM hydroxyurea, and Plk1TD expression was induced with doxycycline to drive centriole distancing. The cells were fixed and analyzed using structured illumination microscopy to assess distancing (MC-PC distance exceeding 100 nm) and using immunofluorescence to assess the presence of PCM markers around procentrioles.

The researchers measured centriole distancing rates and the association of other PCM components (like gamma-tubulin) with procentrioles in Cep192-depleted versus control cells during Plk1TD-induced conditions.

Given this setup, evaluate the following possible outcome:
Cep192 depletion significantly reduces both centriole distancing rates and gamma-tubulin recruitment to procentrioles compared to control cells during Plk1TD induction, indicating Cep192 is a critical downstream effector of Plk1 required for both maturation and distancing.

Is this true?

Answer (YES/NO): NO